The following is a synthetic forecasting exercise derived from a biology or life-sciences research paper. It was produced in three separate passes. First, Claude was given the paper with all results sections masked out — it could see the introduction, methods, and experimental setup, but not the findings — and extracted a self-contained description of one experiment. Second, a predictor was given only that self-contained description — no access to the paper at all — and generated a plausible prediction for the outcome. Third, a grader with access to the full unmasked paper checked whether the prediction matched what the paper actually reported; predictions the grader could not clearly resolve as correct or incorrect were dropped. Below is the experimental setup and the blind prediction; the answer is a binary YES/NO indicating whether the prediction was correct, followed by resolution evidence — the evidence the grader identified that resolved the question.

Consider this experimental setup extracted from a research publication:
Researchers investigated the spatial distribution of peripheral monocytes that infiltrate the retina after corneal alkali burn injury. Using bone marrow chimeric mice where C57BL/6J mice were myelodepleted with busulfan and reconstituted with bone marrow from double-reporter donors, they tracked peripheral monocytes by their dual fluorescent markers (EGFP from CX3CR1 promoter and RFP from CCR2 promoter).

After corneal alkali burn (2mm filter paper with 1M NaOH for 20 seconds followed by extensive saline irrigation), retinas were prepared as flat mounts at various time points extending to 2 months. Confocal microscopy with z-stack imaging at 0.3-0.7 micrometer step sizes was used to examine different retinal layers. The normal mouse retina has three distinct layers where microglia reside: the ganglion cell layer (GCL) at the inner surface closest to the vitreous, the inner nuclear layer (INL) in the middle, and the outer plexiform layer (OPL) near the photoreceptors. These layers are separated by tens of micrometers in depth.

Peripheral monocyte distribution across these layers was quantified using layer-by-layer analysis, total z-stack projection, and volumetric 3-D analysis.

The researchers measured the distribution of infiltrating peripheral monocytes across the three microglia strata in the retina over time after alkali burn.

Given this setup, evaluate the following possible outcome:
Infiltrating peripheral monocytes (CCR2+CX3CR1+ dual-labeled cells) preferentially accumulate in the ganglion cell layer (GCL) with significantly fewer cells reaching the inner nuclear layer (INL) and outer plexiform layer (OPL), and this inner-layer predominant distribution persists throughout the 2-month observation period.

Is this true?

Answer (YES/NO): NO